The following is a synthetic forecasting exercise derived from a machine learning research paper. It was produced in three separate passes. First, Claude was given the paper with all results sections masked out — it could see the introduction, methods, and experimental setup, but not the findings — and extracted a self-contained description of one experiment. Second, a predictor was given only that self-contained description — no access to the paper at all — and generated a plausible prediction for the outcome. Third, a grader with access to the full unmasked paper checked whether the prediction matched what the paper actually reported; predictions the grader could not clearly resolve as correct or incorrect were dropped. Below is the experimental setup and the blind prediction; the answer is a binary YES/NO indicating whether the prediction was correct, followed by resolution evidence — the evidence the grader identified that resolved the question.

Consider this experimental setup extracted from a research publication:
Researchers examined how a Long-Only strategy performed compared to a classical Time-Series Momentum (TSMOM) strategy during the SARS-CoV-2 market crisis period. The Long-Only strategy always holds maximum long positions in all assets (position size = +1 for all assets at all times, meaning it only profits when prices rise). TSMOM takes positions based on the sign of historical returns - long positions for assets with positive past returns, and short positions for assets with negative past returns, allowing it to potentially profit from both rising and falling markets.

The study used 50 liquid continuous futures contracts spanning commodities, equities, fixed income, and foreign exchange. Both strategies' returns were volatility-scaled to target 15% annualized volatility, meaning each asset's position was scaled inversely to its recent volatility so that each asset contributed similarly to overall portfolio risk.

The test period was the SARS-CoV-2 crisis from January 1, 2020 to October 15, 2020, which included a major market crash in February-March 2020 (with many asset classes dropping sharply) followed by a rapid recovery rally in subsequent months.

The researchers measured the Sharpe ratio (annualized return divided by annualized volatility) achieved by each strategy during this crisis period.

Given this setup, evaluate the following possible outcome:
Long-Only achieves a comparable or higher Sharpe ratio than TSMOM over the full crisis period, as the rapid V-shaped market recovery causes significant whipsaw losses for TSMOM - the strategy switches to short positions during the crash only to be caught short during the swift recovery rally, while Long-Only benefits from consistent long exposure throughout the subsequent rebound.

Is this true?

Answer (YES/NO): NO